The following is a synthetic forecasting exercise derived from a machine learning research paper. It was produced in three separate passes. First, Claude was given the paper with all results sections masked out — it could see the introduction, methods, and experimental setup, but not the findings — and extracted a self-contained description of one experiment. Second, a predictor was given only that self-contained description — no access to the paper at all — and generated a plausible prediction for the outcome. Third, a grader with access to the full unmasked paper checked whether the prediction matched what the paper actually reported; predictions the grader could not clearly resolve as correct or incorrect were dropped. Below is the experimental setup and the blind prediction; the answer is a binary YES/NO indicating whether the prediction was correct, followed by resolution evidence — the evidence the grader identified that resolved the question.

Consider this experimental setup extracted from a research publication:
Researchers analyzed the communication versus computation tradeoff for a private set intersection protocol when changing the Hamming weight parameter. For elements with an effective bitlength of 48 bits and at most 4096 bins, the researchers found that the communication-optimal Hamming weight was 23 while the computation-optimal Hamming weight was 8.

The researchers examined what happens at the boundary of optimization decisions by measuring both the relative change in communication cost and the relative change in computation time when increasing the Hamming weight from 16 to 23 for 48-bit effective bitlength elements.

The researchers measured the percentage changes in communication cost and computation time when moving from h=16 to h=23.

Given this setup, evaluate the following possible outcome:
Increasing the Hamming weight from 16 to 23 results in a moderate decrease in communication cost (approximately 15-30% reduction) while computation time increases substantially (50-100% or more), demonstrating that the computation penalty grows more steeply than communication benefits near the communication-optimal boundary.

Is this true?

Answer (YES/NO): NO